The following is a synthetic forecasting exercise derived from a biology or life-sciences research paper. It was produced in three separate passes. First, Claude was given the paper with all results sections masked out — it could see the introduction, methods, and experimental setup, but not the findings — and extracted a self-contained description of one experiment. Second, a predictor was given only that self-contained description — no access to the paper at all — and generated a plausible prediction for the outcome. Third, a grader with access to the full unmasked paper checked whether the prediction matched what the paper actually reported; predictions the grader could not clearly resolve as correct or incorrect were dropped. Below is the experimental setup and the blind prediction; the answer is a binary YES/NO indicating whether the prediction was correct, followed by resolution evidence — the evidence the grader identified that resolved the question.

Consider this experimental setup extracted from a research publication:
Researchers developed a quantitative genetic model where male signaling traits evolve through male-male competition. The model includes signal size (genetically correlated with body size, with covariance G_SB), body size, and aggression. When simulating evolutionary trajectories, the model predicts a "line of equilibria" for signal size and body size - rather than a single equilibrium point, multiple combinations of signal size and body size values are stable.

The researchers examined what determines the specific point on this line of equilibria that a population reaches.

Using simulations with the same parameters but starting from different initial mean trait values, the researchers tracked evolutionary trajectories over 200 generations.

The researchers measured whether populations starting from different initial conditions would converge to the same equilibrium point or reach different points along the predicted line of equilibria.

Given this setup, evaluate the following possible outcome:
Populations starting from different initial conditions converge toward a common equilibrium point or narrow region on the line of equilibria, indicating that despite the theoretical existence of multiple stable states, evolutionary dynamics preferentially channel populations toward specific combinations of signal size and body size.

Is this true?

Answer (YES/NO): NO